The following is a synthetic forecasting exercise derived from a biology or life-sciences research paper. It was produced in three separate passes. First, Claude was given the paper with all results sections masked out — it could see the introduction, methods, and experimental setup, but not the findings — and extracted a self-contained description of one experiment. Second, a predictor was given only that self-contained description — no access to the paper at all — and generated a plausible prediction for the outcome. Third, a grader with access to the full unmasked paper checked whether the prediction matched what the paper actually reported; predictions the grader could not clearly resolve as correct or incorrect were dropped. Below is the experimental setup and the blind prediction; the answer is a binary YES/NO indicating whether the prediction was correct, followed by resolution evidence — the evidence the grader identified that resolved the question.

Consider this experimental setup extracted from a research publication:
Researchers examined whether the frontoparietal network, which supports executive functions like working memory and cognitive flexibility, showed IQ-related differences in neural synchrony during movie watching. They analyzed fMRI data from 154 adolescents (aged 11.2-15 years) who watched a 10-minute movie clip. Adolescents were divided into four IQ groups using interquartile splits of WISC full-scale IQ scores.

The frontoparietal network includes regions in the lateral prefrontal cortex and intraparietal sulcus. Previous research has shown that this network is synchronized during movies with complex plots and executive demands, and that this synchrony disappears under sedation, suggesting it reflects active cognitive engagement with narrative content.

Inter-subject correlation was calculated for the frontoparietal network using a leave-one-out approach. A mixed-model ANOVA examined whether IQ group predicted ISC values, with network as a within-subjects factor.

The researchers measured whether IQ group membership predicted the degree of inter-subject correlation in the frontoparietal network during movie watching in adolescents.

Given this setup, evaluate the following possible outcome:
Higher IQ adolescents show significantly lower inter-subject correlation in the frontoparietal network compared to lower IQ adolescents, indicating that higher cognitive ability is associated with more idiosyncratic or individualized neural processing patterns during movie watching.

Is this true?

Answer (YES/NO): NO